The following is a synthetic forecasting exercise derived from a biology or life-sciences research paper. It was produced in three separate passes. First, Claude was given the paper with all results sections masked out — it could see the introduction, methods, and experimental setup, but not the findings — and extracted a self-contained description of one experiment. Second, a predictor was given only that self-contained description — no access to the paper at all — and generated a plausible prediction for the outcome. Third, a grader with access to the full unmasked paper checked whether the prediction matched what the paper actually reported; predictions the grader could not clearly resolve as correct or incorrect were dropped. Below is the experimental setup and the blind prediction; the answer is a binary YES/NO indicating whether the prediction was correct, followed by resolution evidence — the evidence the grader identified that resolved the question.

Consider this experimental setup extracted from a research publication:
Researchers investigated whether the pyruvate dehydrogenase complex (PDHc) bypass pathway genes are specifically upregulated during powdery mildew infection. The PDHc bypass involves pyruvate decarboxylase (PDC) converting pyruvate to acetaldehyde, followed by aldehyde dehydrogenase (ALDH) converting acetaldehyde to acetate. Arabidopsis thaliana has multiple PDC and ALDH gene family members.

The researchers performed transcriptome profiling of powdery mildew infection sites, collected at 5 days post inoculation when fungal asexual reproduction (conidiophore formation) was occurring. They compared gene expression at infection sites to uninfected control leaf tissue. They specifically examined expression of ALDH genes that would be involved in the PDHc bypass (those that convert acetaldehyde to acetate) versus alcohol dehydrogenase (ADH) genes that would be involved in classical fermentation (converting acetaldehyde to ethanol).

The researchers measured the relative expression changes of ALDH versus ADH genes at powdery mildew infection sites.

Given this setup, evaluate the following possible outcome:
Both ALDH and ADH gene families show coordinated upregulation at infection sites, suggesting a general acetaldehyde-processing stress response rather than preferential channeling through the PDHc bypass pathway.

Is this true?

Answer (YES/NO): NO